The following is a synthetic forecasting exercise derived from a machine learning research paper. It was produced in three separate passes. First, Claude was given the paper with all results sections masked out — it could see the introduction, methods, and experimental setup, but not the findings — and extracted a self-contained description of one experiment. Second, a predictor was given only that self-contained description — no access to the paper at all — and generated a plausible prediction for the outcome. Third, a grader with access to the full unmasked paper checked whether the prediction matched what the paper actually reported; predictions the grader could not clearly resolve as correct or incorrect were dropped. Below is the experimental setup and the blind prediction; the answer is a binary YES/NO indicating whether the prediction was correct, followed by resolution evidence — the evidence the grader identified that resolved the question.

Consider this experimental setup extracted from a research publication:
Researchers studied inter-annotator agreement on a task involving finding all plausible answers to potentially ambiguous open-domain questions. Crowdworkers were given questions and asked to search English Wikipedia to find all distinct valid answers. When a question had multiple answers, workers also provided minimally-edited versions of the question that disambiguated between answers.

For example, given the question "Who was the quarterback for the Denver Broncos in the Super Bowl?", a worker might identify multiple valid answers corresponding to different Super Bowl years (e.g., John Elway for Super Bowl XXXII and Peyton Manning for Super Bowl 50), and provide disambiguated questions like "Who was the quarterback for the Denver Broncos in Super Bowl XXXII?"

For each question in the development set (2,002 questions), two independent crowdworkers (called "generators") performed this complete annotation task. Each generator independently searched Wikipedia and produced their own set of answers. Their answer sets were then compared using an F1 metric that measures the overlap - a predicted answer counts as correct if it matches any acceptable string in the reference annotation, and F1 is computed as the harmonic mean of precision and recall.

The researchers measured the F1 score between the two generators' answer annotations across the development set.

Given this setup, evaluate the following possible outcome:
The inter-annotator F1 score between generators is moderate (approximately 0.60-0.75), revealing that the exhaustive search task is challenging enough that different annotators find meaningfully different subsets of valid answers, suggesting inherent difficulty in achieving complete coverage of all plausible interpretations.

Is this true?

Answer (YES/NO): YES